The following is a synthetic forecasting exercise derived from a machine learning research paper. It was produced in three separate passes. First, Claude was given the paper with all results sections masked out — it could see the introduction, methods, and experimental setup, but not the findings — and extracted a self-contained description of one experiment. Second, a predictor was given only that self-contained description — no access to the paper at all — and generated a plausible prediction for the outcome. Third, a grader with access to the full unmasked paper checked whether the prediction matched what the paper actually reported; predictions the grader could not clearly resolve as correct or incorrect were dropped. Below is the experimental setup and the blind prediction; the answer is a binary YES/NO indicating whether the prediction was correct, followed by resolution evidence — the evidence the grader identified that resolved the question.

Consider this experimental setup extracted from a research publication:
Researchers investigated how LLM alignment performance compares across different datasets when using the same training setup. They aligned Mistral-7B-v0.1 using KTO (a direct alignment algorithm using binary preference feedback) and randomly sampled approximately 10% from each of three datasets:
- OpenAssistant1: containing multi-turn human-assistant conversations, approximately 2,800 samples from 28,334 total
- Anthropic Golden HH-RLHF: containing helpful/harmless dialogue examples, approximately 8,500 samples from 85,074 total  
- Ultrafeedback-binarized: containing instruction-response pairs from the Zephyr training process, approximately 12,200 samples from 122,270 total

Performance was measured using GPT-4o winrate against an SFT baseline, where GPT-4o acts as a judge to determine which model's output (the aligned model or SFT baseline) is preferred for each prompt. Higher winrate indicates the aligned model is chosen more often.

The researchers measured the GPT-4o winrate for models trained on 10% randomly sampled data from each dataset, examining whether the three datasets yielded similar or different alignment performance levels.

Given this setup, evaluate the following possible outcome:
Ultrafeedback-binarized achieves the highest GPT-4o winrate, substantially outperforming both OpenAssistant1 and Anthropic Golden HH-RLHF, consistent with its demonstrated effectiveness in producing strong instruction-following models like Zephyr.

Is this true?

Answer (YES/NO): NO